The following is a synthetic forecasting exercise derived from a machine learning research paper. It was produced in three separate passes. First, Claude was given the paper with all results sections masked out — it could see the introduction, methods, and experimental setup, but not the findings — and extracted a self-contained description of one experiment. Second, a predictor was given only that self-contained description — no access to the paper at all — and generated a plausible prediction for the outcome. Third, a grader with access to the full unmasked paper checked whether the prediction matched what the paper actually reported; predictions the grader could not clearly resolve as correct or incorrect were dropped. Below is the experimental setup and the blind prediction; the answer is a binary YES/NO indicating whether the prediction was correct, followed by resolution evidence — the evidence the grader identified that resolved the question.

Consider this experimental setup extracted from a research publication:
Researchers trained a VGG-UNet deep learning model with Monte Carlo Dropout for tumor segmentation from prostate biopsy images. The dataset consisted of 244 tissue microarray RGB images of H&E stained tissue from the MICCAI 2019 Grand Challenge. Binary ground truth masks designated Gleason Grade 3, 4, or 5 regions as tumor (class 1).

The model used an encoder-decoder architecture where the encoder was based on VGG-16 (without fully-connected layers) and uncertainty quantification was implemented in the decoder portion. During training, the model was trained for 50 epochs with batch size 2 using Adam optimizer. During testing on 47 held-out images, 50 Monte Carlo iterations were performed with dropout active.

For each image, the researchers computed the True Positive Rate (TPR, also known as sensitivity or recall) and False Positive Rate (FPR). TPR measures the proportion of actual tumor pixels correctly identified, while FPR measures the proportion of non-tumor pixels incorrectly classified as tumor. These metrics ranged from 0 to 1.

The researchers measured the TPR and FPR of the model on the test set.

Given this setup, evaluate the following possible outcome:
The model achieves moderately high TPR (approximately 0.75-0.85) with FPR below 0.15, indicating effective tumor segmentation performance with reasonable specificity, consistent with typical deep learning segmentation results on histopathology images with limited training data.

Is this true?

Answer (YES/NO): YES